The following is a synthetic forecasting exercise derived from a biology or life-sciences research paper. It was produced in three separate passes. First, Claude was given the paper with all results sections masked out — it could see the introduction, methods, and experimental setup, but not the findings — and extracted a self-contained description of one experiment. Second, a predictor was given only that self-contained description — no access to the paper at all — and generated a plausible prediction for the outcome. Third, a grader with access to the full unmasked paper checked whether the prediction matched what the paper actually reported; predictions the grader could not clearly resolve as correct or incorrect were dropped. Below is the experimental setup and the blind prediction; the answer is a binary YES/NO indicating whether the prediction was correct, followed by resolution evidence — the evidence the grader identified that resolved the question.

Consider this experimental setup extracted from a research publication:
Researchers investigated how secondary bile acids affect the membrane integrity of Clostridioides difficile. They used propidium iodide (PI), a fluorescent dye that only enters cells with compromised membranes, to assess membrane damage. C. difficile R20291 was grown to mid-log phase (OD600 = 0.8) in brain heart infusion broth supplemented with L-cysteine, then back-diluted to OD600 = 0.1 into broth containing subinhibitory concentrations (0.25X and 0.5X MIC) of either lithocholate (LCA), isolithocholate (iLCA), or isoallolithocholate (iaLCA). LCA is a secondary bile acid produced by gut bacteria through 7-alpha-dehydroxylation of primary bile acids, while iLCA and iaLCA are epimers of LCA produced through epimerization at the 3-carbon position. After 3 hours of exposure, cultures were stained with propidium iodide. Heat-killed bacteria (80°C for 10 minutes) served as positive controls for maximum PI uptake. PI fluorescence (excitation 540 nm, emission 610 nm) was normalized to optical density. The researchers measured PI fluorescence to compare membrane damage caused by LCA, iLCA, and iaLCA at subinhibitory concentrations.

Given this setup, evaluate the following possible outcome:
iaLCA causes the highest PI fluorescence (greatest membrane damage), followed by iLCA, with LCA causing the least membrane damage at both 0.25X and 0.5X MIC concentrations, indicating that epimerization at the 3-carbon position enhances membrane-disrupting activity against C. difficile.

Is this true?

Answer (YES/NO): NO